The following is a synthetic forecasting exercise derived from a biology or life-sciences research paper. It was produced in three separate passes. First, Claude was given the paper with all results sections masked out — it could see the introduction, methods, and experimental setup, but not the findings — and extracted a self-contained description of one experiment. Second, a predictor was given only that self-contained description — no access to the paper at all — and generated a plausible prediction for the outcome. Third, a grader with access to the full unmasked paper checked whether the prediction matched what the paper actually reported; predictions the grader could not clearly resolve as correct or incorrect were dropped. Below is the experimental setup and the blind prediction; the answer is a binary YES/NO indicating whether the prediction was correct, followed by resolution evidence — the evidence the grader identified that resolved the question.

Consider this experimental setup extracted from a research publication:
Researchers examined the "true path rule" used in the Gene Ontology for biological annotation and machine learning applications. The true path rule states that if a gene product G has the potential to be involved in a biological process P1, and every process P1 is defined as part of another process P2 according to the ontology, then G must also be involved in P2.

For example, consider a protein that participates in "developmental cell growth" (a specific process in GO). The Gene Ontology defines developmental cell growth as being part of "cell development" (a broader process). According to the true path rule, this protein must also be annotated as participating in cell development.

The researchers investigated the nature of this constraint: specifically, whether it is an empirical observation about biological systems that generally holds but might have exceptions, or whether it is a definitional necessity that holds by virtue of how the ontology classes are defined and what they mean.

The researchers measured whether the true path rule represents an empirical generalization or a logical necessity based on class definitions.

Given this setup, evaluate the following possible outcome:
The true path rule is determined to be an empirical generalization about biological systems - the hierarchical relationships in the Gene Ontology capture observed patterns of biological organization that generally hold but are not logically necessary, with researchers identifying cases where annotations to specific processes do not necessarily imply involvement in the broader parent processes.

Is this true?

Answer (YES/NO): NO